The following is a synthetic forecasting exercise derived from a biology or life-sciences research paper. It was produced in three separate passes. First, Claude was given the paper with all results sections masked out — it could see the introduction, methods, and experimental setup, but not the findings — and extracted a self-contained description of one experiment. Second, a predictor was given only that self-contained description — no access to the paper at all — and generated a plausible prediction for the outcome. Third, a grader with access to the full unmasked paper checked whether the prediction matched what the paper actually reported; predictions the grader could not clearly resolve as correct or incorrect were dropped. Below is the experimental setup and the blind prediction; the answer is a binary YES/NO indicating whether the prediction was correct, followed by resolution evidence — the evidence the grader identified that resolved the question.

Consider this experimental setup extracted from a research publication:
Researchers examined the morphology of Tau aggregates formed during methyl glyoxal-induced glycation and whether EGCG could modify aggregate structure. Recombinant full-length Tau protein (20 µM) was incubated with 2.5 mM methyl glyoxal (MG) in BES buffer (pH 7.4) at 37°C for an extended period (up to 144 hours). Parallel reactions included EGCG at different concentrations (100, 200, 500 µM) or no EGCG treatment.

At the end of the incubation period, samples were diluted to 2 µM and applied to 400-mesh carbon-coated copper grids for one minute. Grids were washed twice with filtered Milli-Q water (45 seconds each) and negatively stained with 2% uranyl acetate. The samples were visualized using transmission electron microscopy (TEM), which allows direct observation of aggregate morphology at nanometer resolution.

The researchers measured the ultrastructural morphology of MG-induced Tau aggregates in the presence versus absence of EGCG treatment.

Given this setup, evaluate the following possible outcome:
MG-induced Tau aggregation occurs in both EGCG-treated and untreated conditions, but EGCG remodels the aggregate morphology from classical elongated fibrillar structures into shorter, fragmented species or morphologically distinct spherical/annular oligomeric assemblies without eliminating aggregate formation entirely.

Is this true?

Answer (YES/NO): NO